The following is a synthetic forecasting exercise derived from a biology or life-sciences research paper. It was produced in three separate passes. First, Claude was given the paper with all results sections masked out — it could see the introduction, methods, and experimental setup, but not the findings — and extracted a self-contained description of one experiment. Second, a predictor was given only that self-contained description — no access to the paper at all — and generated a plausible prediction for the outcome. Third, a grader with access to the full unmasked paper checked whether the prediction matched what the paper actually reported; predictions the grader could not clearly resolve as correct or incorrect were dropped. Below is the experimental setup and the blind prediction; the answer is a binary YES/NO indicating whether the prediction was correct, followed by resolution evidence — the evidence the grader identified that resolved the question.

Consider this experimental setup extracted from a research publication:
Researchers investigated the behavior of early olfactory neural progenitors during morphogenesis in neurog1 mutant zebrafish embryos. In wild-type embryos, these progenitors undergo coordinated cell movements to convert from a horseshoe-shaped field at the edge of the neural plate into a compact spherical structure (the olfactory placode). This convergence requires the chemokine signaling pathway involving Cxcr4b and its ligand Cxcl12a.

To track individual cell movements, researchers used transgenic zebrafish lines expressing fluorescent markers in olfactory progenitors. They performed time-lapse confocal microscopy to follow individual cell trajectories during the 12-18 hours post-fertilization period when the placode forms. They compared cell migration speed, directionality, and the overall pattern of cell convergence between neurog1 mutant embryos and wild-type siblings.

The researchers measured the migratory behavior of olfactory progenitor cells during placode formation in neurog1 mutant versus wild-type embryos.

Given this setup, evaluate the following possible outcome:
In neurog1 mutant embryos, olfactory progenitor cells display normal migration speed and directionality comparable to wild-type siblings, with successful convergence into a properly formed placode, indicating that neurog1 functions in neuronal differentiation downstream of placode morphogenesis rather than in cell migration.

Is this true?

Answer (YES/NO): NO